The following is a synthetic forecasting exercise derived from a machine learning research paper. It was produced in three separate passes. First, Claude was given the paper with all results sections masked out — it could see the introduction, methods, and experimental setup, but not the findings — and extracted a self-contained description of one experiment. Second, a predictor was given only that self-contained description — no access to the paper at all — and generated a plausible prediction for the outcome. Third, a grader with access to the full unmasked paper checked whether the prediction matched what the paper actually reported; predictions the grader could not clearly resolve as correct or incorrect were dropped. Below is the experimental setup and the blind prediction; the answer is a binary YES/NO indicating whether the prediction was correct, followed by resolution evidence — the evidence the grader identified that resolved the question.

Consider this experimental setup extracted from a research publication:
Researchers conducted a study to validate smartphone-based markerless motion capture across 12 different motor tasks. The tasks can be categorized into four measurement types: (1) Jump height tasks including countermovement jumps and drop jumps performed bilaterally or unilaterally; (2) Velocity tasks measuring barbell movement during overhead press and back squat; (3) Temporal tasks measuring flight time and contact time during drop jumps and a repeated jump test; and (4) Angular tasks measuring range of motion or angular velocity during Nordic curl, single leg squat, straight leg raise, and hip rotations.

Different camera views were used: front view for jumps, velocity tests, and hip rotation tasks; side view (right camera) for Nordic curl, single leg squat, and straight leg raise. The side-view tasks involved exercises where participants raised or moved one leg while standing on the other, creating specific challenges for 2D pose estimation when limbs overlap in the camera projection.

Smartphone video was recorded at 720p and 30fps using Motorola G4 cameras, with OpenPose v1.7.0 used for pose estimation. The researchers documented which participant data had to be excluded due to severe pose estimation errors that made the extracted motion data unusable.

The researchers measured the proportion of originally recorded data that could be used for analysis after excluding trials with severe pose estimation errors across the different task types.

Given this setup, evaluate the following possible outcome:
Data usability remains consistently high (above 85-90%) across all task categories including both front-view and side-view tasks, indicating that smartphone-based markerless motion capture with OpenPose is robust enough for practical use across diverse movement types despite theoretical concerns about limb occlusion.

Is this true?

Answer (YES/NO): NO